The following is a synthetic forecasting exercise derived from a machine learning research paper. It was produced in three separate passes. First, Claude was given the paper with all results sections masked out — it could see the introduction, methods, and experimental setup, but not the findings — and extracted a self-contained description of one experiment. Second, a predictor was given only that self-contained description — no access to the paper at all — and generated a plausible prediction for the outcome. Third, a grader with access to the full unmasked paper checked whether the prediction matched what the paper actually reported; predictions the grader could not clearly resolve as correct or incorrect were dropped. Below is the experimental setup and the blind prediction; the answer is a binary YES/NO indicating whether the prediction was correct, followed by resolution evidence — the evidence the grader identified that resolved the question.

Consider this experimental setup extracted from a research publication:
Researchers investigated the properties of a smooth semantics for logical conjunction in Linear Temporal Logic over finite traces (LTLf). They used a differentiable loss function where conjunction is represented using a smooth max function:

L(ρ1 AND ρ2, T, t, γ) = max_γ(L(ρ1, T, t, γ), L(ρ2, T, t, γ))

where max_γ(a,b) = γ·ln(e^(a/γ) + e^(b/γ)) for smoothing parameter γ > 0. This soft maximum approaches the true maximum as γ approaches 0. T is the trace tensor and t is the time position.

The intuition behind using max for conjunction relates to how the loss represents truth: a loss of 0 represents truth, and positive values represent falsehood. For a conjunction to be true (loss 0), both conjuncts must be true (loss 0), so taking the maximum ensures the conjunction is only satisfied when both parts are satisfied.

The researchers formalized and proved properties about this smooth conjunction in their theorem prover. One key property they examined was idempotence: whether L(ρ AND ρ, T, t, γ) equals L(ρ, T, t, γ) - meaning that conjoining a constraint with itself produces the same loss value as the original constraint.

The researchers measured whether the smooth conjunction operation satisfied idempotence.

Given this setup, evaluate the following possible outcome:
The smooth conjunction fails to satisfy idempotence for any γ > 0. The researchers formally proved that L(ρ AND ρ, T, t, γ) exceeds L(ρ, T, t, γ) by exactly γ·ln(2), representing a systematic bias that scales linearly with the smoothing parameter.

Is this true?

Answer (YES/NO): NO